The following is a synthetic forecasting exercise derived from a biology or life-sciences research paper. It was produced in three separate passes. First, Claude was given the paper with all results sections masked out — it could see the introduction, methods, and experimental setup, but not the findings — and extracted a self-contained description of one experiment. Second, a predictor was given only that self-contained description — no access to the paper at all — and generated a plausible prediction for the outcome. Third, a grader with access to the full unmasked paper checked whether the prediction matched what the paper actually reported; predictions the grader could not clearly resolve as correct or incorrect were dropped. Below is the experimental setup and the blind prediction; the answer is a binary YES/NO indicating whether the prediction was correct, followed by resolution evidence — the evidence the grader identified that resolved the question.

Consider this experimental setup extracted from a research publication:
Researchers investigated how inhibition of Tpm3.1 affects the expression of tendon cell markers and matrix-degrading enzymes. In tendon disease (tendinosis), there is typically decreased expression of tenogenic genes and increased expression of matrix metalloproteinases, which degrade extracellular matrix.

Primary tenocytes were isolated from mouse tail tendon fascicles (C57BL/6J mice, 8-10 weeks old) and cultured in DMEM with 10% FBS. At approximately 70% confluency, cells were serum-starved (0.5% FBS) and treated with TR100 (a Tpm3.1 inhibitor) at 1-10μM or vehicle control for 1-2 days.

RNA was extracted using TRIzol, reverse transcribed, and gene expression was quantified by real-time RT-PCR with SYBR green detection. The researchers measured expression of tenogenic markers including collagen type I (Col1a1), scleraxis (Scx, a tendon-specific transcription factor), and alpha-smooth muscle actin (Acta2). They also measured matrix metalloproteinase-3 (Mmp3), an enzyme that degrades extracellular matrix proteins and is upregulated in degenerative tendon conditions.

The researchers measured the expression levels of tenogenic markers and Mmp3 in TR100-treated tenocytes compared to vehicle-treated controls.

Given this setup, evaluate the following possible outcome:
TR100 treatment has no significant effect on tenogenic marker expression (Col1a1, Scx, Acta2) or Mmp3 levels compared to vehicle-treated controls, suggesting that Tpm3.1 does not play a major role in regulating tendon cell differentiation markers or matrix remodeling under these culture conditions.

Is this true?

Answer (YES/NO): NO